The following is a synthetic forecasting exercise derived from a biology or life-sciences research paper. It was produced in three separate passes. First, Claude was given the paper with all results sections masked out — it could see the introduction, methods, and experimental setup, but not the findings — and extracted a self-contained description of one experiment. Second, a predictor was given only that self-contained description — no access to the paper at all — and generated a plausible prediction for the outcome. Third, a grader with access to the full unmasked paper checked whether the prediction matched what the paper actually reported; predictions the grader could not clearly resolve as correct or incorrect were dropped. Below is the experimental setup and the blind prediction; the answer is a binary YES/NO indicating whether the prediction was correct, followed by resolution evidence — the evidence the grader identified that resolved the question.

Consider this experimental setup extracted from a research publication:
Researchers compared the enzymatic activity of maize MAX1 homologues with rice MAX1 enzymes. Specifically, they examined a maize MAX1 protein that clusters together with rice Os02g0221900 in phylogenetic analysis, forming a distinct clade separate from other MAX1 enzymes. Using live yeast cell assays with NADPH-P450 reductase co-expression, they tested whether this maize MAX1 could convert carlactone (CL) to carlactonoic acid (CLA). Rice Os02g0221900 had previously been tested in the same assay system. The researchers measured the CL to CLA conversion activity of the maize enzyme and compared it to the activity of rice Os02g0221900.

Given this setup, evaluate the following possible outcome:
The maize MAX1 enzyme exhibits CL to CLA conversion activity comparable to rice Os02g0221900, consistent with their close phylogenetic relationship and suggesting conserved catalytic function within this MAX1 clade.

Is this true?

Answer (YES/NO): YES